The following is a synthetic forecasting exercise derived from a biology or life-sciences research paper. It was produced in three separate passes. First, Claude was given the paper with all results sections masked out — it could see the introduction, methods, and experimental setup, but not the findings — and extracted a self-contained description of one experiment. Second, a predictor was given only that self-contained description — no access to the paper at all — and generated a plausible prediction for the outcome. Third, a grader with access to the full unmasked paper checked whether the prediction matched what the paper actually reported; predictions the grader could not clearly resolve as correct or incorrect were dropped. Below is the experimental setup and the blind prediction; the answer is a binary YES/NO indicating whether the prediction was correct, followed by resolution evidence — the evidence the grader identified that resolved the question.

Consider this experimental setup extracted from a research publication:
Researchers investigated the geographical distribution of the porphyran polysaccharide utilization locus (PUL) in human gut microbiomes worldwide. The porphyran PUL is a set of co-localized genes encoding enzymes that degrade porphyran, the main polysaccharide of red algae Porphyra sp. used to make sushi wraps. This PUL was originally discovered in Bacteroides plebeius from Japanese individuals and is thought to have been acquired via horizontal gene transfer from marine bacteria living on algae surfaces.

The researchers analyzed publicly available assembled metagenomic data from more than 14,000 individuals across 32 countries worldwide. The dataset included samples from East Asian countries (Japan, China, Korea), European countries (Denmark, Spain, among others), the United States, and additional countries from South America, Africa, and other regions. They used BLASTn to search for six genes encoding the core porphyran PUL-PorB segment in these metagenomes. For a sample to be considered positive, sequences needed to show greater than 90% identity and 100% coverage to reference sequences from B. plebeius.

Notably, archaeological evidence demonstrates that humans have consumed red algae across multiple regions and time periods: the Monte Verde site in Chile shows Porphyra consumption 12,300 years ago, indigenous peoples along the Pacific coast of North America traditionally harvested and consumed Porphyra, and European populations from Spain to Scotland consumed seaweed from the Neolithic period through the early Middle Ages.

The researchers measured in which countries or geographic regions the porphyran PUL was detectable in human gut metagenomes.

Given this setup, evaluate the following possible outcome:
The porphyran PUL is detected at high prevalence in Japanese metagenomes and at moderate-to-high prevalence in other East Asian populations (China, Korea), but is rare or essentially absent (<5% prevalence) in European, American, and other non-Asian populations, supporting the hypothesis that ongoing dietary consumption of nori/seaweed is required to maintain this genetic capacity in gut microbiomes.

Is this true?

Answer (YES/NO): YES